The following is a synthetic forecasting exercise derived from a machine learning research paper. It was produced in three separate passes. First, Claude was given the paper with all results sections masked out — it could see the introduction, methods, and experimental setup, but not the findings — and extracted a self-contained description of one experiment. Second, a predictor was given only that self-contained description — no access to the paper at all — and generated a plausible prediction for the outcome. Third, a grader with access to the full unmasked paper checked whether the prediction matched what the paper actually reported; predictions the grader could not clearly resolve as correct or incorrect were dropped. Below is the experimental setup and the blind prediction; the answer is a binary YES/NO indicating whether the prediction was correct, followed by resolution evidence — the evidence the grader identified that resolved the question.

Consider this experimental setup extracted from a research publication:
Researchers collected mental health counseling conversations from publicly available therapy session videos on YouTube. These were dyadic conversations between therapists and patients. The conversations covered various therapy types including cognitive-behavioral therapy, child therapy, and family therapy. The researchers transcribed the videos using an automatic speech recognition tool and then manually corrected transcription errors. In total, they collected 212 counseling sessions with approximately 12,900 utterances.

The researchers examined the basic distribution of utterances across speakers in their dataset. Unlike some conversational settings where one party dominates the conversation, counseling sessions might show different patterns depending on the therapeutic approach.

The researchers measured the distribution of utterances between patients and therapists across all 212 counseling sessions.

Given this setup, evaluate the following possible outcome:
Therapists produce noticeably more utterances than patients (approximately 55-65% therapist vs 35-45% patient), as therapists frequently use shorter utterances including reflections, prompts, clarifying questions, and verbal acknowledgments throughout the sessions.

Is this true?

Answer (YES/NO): NO